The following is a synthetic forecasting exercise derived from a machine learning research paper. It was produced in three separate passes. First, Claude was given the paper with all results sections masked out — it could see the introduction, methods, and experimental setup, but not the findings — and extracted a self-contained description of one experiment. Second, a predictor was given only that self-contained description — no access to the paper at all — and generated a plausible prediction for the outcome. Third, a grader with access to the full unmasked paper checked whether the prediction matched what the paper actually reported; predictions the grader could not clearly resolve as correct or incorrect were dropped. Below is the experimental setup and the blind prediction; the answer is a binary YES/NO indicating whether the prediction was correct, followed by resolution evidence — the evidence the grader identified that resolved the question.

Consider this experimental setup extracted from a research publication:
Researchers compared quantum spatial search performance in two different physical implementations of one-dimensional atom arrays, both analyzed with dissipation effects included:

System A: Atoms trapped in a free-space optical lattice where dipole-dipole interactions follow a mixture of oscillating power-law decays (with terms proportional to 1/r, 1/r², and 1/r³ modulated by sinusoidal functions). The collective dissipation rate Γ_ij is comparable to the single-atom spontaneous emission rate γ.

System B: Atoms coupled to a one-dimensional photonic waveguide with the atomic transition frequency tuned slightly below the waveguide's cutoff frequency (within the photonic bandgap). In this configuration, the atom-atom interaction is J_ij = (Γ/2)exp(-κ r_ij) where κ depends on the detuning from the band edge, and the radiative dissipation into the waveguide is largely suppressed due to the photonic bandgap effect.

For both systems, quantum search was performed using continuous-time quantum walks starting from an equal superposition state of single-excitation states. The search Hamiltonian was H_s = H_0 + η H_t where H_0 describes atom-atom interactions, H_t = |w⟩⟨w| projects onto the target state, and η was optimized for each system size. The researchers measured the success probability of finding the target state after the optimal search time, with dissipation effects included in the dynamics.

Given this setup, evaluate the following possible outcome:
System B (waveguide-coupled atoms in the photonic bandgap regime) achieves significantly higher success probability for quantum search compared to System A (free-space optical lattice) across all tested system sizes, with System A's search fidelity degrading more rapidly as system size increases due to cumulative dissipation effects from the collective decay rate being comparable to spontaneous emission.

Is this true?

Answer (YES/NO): YES